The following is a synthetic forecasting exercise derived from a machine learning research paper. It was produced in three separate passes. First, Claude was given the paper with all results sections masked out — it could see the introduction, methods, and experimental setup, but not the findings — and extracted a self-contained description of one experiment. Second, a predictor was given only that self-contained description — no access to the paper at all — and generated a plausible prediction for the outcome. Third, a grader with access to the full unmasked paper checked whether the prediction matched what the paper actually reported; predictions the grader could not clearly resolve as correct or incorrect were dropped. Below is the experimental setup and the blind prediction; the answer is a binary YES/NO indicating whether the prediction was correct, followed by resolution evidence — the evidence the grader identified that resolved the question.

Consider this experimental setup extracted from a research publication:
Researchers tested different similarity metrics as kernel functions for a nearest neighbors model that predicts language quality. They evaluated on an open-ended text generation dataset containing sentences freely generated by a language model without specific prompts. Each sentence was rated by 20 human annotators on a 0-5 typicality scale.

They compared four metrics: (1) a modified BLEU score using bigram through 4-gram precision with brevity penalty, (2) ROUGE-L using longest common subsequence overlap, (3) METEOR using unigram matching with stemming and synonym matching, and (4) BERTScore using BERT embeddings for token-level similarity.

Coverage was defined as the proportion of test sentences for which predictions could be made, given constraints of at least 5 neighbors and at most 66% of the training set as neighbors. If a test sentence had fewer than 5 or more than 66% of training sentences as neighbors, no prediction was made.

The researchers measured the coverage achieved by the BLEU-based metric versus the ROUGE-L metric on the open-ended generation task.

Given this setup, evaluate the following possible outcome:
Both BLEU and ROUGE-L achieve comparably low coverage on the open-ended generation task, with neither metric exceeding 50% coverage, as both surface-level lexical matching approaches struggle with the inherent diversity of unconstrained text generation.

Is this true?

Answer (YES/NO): YES